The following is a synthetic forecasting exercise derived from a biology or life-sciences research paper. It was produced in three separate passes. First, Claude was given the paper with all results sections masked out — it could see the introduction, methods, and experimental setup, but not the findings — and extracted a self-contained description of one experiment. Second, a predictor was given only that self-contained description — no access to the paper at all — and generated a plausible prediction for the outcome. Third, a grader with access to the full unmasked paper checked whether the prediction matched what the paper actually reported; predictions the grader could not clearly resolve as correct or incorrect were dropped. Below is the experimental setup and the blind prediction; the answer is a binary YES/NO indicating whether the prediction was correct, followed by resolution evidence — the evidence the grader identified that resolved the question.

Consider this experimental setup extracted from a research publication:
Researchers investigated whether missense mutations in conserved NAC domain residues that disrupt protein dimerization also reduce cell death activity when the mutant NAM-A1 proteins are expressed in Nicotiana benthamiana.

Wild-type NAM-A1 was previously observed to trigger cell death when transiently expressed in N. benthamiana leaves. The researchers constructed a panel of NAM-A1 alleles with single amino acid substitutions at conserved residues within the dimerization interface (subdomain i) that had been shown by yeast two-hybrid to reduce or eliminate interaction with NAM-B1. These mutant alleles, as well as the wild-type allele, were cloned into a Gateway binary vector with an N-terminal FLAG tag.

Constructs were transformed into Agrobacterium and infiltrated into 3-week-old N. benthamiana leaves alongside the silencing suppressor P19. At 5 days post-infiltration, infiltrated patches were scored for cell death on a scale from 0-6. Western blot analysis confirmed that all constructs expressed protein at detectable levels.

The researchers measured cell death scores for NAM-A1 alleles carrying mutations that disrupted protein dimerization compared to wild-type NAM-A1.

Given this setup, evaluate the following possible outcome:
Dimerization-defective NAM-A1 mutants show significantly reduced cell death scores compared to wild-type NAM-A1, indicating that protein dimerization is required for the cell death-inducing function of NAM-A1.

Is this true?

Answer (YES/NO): NO